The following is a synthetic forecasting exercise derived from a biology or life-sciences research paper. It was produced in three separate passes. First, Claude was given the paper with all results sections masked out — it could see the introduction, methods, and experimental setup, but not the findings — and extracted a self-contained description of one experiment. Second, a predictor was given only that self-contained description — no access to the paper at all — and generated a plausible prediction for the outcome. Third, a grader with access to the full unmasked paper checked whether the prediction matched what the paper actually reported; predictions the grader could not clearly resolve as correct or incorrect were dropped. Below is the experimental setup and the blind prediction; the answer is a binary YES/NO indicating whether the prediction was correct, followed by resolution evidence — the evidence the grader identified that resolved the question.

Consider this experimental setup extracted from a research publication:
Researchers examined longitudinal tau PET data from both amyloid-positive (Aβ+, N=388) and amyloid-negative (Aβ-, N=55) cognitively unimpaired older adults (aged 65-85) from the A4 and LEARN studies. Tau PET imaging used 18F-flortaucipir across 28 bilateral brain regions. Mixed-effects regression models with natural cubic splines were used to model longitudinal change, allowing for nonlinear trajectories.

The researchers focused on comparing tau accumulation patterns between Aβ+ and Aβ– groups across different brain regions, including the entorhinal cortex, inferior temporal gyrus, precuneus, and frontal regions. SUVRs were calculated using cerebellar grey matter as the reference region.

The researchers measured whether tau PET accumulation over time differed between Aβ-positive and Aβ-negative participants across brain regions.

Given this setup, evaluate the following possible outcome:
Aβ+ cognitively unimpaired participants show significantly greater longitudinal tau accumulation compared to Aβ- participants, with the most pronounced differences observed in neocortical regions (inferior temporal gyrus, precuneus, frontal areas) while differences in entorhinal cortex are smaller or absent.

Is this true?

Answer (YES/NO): NO